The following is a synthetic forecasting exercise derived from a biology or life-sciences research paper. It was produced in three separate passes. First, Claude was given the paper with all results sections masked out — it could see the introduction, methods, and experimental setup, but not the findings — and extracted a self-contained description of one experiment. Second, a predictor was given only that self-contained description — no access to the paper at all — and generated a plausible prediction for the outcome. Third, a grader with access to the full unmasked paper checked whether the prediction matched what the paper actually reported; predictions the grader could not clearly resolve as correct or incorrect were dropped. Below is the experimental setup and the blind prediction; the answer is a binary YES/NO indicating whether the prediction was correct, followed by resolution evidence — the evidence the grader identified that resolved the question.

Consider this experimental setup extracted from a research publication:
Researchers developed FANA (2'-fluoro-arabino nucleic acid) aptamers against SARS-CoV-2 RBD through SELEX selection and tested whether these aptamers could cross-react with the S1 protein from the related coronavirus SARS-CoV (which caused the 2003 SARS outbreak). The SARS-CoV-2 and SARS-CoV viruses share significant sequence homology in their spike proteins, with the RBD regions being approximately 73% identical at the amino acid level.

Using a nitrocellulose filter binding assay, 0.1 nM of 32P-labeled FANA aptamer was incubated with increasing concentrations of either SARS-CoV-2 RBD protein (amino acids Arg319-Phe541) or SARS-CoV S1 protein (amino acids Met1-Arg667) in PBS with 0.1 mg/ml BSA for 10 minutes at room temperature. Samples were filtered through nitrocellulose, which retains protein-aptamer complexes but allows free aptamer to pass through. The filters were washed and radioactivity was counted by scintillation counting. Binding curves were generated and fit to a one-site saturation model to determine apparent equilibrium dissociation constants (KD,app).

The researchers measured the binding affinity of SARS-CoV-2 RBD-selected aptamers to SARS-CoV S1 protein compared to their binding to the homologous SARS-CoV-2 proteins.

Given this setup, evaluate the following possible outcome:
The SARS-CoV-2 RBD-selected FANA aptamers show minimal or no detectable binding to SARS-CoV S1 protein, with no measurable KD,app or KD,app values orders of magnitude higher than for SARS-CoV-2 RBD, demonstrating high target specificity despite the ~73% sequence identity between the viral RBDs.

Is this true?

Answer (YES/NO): NO